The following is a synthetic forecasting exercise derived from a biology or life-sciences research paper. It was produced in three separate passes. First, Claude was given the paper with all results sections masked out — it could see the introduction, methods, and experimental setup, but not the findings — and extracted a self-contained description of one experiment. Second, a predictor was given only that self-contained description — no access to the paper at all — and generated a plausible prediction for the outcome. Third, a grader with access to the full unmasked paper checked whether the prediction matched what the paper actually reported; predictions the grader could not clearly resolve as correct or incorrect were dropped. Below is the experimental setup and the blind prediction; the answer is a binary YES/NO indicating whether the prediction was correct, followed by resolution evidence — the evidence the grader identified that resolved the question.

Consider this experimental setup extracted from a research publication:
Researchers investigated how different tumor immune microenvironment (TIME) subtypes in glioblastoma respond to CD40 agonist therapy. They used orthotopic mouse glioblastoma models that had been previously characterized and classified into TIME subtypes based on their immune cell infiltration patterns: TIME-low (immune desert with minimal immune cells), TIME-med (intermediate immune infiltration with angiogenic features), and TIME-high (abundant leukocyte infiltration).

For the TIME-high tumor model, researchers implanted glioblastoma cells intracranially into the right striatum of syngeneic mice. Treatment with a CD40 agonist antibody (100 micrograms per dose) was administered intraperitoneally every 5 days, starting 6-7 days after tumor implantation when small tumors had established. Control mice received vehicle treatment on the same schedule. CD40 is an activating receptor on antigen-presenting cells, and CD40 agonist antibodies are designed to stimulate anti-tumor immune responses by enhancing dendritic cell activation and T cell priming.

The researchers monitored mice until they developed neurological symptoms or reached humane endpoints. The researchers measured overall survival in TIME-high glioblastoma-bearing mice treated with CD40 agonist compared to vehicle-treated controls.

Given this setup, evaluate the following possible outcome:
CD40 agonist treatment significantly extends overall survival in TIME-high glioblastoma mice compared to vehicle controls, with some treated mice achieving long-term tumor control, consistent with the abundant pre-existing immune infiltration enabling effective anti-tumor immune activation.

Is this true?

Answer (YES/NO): NO